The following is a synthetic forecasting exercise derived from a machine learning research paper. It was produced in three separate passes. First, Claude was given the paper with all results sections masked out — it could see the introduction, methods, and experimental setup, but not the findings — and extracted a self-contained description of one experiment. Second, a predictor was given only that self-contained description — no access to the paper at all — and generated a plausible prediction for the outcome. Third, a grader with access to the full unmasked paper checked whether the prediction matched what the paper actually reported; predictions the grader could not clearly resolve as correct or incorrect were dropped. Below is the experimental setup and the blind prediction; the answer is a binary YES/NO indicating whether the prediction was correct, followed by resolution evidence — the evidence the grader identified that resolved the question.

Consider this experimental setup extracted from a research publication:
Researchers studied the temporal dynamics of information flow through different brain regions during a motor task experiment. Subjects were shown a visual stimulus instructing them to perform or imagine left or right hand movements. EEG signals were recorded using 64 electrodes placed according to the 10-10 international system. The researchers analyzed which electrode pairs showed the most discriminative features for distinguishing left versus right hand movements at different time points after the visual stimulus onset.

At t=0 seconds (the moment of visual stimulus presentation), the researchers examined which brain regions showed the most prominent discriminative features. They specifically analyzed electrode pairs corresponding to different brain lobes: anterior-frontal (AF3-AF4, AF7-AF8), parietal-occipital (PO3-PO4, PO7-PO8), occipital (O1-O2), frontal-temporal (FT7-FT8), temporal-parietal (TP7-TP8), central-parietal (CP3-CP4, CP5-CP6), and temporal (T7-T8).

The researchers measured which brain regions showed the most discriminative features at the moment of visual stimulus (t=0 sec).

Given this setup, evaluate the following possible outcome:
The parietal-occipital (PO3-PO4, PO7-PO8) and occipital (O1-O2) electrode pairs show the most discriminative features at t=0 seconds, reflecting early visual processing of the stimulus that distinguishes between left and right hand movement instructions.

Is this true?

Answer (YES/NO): NO